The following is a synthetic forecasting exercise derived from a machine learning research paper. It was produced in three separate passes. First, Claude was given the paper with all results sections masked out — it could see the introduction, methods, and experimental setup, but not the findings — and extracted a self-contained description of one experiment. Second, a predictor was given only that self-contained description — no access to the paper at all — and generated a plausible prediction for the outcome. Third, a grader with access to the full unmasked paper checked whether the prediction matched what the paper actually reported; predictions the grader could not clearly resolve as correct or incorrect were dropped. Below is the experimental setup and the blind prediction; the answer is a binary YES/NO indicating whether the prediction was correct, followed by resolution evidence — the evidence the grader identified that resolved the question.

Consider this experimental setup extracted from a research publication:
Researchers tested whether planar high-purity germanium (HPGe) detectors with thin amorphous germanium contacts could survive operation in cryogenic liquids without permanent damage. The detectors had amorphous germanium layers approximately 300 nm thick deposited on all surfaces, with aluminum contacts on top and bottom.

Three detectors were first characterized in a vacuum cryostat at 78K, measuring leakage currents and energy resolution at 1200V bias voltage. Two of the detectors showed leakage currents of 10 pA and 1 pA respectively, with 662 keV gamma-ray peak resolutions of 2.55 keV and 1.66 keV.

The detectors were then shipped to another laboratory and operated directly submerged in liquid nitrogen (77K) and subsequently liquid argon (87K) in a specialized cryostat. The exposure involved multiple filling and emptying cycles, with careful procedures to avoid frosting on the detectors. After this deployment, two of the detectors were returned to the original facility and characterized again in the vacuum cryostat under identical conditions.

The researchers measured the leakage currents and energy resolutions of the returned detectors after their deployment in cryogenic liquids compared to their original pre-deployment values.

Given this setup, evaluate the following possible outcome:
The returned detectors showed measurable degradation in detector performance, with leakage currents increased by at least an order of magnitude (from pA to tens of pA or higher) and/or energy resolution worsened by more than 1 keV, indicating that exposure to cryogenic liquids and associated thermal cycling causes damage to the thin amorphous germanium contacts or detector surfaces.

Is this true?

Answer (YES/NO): NO